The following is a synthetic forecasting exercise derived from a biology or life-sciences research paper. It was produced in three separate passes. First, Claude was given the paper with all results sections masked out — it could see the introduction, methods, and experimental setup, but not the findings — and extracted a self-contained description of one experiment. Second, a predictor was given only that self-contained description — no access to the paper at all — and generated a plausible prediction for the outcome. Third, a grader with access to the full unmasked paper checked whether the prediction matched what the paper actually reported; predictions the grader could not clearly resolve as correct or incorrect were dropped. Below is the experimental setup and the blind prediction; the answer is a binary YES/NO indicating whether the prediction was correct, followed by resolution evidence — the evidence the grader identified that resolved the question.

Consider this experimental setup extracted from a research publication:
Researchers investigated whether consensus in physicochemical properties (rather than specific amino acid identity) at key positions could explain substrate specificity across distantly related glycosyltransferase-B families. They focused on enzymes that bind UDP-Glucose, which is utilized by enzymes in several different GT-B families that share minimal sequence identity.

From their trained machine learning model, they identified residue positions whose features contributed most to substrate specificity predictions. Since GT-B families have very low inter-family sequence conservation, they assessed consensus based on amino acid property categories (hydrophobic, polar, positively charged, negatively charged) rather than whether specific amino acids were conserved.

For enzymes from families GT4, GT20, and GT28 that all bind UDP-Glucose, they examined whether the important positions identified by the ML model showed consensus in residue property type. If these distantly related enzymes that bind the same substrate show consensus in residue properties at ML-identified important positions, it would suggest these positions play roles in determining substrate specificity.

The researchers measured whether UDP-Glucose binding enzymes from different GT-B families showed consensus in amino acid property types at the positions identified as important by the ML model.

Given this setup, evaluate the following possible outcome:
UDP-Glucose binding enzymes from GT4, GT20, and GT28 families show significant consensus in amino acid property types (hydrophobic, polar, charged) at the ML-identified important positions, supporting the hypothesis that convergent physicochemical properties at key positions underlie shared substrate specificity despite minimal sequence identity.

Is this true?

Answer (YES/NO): NO